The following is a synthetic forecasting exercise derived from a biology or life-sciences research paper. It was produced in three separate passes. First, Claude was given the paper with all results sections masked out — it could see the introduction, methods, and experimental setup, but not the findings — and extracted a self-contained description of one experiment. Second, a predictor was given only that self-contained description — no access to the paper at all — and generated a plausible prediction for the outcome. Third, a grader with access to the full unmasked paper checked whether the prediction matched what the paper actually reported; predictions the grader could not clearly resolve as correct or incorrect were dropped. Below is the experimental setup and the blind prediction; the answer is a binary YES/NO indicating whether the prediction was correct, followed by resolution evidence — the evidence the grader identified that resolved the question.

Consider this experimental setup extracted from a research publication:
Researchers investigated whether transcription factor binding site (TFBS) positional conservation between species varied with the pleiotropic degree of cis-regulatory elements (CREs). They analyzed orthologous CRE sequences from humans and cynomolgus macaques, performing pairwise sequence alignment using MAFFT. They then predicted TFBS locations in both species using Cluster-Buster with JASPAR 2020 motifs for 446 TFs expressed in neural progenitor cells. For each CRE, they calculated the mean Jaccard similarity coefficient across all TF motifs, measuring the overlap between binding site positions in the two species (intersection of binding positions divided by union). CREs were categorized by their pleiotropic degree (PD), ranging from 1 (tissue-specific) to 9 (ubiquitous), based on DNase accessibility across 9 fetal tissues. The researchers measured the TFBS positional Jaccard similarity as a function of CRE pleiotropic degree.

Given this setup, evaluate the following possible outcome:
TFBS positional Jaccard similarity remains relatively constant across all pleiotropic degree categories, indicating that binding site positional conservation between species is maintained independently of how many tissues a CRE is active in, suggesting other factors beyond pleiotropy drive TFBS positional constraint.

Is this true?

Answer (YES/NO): NO